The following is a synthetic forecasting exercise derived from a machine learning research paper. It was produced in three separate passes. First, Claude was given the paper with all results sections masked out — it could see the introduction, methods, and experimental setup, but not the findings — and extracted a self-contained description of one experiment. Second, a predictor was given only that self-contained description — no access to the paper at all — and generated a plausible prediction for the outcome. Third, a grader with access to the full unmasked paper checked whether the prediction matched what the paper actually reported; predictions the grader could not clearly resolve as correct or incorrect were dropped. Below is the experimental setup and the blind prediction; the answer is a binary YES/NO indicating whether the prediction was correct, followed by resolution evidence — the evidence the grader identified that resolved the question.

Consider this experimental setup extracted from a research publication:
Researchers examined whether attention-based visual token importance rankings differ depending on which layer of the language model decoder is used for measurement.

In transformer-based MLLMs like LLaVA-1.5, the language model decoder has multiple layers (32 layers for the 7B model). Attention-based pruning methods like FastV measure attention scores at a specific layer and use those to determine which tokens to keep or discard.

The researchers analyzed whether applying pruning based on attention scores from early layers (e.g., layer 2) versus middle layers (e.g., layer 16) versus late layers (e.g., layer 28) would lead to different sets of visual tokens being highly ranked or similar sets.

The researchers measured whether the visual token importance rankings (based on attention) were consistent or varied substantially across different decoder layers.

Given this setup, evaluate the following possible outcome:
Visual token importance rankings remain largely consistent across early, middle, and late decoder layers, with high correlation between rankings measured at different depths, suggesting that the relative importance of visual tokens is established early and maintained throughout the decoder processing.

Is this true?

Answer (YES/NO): YES